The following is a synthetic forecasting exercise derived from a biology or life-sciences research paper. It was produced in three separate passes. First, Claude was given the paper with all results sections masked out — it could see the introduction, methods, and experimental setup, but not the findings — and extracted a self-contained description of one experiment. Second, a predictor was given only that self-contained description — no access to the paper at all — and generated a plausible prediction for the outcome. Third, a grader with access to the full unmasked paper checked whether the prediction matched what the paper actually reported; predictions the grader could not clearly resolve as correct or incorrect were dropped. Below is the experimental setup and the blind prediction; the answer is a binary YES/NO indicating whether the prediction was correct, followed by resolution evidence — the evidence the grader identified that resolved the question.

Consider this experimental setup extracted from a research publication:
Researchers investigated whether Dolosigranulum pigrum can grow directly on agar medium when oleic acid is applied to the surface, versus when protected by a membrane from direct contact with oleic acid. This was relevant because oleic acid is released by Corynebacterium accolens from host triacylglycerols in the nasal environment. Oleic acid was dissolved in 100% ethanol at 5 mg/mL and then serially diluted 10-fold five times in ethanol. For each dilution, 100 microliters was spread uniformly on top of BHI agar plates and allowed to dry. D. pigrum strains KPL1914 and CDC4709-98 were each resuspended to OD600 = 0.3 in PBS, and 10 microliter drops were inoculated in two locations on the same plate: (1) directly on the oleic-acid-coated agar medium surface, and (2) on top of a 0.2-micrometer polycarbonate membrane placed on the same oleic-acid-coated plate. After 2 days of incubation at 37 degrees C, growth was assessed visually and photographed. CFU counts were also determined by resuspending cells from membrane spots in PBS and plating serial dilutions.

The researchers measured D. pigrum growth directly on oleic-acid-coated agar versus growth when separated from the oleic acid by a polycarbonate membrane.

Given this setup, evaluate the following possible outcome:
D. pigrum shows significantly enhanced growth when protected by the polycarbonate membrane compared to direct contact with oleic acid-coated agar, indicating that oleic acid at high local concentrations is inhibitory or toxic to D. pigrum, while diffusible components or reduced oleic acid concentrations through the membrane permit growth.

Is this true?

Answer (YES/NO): YES